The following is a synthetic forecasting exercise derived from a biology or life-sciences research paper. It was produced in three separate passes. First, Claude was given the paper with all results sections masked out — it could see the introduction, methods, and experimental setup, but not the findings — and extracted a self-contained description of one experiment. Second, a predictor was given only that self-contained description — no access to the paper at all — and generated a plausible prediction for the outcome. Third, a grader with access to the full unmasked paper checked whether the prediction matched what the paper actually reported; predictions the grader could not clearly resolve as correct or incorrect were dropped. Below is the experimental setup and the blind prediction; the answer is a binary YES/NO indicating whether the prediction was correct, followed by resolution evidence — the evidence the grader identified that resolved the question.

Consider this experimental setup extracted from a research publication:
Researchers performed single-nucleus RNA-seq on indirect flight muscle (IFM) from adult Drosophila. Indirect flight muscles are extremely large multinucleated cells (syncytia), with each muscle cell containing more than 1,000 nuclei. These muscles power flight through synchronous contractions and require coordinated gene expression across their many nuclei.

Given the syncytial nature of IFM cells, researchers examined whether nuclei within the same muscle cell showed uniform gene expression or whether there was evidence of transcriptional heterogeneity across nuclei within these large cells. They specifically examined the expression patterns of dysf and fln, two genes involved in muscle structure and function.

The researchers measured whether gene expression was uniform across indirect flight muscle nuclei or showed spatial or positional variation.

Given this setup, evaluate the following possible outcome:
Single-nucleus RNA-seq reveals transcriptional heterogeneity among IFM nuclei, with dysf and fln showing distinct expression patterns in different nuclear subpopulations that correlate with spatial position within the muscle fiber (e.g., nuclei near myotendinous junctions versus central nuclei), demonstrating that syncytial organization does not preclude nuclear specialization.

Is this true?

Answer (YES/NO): NO